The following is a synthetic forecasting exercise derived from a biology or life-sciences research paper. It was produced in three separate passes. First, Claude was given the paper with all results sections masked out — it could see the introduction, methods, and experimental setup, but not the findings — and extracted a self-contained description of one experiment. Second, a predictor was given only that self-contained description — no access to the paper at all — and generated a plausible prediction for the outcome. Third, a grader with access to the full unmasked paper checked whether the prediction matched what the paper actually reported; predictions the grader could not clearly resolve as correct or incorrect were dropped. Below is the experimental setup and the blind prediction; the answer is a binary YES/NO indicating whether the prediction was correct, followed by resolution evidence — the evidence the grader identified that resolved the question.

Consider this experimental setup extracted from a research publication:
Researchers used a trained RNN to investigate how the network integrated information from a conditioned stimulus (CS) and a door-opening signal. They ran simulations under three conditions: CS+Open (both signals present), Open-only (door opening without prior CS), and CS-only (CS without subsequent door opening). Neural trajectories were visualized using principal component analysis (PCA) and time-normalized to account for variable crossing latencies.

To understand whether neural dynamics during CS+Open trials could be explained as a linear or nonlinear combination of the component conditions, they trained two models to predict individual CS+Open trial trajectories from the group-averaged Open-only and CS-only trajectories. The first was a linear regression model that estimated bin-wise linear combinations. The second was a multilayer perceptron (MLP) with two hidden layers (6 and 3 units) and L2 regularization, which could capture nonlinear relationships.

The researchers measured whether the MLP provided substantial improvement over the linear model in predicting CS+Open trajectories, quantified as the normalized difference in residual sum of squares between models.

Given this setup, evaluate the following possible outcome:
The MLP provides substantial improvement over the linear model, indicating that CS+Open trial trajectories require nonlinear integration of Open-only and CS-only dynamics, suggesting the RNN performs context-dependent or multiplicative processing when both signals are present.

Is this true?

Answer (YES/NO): YES